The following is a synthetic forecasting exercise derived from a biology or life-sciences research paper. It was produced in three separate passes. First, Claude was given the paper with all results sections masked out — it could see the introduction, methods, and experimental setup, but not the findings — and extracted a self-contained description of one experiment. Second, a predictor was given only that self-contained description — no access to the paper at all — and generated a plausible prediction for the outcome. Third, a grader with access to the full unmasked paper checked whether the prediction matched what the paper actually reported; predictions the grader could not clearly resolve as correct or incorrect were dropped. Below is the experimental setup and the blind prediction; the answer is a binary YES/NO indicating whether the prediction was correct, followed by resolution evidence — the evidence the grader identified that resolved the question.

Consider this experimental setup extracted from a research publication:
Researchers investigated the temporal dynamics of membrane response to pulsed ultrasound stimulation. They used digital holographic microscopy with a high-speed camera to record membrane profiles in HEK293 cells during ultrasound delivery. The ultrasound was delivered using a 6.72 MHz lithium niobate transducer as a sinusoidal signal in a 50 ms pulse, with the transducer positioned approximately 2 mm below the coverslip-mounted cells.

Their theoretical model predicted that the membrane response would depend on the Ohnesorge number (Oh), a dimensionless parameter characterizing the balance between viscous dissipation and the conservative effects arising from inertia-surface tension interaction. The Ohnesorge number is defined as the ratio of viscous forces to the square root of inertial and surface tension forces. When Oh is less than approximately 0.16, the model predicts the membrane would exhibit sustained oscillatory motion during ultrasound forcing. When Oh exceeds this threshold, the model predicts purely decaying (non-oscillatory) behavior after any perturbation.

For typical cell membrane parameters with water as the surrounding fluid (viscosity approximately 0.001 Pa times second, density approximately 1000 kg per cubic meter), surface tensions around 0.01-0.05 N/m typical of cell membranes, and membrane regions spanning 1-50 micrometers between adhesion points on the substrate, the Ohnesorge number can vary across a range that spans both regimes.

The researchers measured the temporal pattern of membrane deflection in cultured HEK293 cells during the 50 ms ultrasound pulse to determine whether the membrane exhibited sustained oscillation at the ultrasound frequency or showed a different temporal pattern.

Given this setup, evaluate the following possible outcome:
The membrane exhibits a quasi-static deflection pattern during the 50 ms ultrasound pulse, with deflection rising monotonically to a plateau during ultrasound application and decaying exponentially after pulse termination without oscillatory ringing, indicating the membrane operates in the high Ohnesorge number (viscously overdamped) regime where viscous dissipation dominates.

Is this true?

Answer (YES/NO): NO